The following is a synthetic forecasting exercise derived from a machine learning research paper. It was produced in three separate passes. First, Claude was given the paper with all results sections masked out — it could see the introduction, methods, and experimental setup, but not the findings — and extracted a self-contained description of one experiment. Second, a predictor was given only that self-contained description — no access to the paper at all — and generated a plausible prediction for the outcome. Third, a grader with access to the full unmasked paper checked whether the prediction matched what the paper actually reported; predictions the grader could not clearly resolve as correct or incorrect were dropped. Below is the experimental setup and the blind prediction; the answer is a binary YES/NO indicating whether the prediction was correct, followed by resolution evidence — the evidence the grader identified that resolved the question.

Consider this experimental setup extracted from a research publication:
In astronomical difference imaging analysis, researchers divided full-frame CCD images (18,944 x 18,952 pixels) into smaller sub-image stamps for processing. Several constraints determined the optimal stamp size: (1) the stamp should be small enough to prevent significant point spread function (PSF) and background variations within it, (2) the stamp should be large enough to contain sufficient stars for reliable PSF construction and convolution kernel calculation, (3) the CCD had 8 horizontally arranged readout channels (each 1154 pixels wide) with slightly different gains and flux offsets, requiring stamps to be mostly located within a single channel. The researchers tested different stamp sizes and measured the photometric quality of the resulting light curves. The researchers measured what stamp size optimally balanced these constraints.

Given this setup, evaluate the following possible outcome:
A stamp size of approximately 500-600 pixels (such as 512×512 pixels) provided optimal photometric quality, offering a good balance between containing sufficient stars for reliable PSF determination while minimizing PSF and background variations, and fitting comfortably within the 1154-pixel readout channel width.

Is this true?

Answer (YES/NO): NO